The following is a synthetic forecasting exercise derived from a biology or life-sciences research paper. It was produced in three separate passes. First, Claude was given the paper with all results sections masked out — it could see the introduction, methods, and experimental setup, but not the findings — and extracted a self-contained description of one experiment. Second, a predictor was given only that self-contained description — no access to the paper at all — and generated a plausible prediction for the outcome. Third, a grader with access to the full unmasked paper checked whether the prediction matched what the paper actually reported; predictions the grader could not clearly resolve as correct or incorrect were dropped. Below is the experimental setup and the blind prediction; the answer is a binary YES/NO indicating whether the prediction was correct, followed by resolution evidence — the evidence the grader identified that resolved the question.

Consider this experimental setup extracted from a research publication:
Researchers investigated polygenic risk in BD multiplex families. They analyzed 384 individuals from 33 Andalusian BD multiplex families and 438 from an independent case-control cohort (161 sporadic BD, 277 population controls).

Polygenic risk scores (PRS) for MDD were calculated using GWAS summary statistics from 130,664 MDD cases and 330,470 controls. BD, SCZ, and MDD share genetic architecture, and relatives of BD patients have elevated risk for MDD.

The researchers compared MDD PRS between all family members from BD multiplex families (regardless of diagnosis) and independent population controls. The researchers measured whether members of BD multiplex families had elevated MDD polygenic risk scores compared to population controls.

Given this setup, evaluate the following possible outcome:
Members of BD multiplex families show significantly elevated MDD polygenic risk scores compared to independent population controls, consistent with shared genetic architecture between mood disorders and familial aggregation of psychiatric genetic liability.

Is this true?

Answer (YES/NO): YES